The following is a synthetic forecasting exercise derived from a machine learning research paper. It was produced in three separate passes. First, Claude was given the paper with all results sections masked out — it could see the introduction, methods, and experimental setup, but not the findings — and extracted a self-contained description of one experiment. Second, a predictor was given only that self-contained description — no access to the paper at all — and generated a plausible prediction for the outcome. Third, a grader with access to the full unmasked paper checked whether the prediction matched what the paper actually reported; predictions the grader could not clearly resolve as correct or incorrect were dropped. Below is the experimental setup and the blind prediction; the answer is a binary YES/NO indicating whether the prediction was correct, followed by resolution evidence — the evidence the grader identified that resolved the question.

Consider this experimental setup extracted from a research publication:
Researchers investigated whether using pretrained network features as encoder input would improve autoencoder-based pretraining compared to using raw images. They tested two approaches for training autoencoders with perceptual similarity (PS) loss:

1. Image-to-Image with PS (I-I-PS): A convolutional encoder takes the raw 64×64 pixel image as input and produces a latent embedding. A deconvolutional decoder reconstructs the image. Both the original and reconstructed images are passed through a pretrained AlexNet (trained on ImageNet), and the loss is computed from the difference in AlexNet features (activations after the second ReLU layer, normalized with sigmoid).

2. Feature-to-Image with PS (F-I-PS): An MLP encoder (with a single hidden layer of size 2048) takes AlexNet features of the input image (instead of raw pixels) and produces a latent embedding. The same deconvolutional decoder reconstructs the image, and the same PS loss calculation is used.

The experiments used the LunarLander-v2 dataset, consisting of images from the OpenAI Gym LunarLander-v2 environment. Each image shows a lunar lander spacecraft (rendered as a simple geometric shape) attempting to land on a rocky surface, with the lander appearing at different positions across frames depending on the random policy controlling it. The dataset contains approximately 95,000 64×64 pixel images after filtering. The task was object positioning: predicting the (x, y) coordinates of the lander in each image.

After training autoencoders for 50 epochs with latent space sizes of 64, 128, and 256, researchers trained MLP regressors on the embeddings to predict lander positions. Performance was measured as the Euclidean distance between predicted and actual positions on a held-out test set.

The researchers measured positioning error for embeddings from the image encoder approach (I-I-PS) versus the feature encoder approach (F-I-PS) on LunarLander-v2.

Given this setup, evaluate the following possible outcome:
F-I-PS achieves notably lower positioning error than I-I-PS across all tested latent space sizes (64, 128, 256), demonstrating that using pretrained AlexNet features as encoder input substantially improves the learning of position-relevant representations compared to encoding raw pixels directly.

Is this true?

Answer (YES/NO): NO